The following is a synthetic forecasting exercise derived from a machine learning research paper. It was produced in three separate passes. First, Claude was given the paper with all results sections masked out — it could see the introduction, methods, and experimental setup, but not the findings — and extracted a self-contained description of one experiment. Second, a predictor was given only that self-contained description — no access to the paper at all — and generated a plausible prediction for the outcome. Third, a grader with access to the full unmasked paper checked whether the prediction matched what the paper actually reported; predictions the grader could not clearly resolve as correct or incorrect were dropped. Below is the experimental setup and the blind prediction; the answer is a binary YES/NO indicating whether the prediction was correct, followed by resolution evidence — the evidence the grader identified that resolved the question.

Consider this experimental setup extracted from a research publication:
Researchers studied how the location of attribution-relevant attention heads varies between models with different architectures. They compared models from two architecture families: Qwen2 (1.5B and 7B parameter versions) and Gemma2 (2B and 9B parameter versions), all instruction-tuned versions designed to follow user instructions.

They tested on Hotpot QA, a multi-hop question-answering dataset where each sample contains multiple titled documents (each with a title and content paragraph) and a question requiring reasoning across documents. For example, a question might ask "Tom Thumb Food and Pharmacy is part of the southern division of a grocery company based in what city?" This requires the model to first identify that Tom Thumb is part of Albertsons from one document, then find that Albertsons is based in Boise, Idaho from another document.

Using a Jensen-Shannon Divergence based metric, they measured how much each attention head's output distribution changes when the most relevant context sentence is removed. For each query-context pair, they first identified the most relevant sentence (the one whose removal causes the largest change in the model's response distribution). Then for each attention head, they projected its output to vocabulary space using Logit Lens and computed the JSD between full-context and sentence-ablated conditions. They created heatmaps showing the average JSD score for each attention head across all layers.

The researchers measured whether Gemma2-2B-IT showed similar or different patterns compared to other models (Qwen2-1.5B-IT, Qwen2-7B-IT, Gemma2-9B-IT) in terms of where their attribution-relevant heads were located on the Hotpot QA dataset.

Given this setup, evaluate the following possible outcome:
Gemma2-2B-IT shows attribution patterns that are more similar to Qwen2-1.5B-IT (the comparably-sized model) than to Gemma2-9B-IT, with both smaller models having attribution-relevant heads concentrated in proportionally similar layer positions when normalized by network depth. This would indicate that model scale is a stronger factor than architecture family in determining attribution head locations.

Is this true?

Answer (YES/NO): NO